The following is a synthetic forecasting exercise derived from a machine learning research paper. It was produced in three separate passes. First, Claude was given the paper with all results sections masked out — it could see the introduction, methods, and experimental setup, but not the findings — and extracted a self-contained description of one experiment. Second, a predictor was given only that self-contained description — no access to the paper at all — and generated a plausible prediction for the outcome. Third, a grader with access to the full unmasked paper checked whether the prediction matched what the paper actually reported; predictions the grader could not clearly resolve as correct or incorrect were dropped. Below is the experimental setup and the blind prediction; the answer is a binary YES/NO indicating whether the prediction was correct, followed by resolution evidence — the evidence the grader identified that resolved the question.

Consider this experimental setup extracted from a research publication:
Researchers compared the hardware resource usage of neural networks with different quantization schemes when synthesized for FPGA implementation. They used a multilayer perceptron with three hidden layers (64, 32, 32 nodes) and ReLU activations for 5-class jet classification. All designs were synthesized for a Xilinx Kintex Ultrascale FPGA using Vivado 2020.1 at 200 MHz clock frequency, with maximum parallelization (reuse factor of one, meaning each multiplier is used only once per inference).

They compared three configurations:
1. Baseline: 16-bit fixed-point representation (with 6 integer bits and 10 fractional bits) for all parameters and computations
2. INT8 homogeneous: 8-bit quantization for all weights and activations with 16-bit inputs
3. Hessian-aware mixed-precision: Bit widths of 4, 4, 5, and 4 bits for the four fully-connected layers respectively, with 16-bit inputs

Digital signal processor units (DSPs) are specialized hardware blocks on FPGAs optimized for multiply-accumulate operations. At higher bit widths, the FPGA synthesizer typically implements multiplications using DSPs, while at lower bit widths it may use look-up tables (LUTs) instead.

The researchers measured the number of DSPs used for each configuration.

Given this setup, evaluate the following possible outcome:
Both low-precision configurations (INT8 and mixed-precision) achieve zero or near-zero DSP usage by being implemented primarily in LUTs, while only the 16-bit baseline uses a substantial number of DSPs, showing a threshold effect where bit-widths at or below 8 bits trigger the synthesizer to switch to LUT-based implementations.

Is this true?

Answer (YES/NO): NO